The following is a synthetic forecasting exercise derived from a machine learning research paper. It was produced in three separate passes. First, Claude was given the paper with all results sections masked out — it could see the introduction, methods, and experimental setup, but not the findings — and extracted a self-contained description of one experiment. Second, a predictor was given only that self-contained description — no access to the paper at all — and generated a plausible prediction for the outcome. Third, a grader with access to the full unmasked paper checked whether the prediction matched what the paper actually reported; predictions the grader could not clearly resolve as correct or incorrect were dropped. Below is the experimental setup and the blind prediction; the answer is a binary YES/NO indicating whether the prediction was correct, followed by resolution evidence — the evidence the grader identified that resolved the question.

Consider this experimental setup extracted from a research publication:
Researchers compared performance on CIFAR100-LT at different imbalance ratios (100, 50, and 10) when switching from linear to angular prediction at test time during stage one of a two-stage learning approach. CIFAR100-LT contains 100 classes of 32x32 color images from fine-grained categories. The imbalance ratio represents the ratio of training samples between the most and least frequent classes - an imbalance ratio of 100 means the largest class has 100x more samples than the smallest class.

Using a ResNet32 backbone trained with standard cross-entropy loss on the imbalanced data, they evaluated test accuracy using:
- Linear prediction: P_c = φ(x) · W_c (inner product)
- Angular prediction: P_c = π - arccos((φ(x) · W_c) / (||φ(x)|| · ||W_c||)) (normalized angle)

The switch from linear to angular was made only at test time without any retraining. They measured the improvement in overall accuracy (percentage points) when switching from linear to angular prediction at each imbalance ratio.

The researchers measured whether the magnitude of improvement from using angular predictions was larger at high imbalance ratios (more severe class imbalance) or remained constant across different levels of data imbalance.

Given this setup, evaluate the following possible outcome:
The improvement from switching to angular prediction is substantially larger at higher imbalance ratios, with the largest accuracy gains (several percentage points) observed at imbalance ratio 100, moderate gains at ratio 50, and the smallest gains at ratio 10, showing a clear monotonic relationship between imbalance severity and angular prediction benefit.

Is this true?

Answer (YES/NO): NO